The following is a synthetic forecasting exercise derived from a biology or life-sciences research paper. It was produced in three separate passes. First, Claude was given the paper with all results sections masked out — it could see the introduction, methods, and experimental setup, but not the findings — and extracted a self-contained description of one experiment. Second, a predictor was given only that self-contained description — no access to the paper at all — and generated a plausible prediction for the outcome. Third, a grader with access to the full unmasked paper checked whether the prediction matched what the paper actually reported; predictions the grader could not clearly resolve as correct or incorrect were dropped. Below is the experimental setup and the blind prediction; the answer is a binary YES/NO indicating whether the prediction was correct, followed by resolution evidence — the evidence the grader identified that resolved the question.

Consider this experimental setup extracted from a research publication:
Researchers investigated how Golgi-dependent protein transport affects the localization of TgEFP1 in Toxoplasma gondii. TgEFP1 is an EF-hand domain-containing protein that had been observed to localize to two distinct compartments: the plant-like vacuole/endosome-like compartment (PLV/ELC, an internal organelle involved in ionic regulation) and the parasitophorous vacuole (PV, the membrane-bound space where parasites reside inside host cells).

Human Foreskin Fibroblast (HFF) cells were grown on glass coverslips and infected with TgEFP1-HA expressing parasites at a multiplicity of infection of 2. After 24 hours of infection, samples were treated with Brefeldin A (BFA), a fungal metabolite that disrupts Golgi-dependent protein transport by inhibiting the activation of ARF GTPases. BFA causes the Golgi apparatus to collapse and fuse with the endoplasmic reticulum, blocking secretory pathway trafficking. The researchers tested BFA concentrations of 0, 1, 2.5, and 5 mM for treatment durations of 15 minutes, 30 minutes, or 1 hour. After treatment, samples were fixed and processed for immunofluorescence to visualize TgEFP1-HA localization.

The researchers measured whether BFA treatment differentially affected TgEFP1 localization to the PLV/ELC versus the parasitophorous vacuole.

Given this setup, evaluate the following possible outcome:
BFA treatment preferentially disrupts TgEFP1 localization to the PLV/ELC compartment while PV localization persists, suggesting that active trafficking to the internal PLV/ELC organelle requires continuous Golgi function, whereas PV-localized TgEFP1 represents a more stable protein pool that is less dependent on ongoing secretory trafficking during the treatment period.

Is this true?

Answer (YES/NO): NO